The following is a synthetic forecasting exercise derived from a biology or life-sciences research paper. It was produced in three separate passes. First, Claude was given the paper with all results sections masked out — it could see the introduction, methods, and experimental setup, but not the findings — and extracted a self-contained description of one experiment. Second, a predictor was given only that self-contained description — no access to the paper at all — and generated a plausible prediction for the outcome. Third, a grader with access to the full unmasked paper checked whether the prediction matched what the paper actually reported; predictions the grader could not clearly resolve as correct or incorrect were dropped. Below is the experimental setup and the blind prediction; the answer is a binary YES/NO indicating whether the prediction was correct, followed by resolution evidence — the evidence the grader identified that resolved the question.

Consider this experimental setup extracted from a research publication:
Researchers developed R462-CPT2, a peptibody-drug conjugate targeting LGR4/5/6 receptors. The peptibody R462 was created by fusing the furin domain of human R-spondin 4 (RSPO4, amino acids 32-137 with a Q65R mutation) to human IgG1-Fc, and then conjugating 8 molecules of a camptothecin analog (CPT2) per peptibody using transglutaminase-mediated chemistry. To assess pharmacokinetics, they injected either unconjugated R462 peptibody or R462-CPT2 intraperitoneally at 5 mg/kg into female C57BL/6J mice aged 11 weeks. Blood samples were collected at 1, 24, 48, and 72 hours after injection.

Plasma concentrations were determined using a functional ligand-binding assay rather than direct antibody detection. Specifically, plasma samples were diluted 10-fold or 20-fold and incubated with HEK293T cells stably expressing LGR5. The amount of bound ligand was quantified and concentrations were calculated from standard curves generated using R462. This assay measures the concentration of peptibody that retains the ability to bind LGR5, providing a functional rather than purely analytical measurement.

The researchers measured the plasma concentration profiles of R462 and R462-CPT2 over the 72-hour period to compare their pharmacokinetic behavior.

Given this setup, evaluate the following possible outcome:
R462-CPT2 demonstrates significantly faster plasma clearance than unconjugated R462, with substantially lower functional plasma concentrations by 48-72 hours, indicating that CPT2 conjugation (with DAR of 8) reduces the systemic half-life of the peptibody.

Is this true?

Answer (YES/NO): NO